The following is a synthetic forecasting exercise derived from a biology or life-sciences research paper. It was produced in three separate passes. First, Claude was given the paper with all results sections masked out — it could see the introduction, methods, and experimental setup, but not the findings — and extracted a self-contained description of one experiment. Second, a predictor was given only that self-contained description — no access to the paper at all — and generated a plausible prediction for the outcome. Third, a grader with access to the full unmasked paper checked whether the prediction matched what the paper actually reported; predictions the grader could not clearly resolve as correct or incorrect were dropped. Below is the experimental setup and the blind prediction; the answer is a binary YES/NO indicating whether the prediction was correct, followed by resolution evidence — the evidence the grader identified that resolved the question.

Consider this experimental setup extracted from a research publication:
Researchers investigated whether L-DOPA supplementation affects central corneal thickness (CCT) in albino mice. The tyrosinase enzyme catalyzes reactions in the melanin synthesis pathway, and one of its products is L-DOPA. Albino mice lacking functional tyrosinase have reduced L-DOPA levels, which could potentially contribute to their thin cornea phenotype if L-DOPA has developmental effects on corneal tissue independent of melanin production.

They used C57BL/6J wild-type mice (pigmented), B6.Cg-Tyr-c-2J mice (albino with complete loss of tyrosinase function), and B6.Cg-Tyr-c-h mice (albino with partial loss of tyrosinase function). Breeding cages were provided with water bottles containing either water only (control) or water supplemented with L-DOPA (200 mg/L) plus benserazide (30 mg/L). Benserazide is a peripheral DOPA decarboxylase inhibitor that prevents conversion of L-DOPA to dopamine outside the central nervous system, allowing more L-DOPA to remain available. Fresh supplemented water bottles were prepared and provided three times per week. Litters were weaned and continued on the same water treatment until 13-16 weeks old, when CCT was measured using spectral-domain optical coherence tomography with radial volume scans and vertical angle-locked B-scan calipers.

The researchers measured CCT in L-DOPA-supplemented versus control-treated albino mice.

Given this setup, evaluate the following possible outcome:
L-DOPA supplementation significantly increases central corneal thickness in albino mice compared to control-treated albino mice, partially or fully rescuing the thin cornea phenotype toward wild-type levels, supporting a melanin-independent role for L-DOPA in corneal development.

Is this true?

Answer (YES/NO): NO